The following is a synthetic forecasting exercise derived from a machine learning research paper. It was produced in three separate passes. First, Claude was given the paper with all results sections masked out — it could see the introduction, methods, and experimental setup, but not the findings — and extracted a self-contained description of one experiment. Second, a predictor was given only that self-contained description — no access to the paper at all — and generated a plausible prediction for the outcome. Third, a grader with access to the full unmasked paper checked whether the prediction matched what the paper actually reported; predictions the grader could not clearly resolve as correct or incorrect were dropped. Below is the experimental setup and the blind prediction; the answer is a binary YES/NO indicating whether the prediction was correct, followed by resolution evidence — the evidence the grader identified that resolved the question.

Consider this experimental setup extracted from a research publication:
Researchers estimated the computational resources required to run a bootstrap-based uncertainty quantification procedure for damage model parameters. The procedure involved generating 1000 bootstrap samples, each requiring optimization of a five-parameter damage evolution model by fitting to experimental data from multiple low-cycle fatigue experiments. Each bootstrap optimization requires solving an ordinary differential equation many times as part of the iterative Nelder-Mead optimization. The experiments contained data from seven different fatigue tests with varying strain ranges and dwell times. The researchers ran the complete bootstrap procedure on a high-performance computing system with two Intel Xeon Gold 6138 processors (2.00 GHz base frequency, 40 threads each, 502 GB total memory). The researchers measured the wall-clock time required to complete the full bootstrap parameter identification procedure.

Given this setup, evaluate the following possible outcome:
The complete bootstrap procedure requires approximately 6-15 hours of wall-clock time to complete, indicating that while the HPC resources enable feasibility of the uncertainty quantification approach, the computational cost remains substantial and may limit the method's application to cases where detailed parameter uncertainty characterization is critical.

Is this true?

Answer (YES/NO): NO